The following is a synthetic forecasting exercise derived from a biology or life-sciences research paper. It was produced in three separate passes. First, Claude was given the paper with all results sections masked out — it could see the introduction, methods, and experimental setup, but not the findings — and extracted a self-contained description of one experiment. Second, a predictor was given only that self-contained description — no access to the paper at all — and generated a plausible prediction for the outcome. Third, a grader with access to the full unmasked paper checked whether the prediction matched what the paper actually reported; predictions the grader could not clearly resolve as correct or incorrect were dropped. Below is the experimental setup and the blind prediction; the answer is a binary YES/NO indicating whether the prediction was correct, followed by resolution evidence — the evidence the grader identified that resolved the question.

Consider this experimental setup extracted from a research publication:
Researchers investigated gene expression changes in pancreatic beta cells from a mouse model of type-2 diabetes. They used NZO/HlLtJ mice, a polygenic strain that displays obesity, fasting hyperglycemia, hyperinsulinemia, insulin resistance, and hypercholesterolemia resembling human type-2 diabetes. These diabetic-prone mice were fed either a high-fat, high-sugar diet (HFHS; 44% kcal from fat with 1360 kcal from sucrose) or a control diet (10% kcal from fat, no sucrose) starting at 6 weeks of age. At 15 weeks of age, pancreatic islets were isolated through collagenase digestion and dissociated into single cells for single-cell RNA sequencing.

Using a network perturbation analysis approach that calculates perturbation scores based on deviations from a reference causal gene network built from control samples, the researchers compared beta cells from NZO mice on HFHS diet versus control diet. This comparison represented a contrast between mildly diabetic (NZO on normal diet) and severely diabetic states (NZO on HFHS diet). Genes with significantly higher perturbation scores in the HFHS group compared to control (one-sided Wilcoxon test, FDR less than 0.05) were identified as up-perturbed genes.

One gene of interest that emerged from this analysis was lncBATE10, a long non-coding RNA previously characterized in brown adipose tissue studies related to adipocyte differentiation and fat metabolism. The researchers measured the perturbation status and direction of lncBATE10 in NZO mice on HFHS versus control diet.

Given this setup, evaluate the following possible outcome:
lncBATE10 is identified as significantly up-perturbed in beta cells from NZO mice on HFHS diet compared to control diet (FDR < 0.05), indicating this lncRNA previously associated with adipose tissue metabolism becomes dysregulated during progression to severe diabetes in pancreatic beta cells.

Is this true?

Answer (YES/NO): YES